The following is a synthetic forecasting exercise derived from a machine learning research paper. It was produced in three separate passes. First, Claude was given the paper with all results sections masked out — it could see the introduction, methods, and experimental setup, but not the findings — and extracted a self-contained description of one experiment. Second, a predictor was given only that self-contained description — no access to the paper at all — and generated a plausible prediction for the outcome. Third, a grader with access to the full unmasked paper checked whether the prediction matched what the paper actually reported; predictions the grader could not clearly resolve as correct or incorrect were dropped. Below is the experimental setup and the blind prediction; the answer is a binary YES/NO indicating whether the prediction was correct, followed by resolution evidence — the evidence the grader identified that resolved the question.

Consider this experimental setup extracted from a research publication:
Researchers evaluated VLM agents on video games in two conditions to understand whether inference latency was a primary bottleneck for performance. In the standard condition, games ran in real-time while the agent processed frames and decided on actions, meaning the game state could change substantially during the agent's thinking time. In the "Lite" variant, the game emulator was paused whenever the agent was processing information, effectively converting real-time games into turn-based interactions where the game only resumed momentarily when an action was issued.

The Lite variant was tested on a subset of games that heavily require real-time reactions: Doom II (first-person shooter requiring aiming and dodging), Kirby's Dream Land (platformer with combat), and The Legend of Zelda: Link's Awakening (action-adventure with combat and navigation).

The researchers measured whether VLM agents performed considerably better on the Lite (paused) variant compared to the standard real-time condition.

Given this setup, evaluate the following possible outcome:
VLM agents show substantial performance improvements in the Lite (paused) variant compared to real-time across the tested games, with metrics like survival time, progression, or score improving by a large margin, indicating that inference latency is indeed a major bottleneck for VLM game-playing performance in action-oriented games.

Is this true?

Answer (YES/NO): YES